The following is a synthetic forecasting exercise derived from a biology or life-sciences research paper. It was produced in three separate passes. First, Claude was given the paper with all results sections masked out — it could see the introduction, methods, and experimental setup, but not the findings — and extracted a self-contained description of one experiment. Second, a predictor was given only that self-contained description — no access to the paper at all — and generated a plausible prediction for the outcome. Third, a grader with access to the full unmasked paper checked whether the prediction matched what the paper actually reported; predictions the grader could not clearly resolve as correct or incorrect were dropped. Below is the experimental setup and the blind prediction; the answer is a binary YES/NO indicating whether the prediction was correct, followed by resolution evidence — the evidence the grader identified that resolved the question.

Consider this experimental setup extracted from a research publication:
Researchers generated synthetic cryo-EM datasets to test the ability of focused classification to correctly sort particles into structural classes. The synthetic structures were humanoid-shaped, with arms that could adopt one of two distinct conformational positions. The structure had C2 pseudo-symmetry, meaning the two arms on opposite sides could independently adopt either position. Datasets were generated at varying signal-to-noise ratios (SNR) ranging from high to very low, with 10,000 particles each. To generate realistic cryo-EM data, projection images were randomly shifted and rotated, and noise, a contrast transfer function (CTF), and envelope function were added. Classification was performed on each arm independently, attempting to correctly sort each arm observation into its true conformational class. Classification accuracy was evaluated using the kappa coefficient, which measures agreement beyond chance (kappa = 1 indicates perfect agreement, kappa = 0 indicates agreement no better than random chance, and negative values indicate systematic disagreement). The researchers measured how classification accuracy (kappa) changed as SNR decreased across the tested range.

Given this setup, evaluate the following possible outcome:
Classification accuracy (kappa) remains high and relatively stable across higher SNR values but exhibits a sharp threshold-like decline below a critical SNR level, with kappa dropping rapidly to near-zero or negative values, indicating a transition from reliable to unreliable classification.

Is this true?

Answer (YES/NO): NO